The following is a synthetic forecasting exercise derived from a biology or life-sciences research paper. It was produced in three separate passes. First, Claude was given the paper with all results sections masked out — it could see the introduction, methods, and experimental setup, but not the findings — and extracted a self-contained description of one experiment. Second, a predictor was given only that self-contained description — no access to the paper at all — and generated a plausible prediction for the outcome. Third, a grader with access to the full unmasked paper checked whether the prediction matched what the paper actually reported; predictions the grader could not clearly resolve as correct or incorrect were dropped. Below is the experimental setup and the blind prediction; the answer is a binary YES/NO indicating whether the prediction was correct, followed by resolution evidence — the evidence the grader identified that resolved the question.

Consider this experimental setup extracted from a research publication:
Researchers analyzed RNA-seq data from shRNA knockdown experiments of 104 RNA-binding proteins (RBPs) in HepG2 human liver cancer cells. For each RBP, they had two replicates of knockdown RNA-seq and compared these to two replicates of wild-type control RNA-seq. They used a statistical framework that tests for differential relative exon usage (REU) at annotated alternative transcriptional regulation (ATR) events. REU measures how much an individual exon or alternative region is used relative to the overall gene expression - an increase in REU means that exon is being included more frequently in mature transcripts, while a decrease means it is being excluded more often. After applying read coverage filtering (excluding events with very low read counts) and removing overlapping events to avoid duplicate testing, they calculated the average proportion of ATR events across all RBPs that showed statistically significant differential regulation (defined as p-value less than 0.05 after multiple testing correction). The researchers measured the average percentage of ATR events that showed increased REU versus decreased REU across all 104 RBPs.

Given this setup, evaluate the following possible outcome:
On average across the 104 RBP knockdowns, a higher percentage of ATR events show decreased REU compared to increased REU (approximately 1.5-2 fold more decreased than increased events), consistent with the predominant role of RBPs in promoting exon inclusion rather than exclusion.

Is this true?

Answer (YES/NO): NO